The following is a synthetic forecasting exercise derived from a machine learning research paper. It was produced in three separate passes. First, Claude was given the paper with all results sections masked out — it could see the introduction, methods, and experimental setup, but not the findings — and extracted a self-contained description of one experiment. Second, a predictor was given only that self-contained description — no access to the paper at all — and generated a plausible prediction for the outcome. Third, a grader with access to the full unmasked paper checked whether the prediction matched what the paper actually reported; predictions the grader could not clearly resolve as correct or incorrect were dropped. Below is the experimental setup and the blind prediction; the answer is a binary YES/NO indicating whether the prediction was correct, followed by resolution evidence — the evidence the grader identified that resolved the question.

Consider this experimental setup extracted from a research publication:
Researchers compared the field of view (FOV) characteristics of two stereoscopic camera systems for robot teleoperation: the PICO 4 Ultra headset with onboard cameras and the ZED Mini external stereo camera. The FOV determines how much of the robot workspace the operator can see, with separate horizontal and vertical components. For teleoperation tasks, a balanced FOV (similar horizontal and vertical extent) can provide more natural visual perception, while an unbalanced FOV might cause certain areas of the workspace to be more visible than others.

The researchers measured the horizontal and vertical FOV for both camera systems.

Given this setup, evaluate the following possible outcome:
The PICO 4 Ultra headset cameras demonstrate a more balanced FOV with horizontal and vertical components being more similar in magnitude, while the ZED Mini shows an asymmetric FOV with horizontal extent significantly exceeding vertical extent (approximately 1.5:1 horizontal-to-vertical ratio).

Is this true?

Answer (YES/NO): YES